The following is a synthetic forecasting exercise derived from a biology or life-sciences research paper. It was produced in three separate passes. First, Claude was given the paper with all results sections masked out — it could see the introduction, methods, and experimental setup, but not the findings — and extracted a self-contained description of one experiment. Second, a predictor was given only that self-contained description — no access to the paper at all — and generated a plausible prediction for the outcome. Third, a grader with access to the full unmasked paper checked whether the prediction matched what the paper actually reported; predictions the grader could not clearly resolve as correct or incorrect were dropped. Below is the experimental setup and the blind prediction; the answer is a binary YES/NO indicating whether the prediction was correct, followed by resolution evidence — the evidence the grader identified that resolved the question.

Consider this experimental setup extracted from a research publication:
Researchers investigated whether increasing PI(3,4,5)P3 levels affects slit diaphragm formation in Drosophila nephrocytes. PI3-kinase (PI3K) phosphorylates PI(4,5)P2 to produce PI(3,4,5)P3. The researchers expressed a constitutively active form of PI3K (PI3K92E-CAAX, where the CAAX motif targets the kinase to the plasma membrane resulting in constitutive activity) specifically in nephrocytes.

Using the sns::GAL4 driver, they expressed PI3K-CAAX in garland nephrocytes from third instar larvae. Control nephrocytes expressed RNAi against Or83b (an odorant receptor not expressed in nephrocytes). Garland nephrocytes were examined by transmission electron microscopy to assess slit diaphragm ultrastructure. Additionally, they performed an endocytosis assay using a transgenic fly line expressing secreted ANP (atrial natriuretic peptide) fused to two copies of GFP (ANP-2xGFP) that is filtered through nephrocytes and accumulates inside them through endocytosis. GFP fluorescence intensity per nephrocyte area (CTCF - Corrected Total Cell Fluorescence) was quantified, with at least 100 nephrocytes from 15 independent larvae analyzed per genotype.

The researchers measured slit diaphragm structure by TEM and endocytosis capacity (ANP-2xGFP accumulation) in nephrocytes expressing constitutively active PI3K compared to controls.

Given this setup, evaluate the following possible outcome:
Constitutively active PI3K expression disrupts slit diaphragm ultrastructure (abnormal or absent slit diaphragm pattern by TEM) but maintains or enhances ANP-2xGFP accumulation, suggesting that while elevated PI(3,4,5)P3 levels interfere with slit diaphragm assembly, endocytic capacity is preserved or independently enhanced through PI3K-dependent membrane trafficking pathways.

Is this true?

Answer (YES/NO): NO